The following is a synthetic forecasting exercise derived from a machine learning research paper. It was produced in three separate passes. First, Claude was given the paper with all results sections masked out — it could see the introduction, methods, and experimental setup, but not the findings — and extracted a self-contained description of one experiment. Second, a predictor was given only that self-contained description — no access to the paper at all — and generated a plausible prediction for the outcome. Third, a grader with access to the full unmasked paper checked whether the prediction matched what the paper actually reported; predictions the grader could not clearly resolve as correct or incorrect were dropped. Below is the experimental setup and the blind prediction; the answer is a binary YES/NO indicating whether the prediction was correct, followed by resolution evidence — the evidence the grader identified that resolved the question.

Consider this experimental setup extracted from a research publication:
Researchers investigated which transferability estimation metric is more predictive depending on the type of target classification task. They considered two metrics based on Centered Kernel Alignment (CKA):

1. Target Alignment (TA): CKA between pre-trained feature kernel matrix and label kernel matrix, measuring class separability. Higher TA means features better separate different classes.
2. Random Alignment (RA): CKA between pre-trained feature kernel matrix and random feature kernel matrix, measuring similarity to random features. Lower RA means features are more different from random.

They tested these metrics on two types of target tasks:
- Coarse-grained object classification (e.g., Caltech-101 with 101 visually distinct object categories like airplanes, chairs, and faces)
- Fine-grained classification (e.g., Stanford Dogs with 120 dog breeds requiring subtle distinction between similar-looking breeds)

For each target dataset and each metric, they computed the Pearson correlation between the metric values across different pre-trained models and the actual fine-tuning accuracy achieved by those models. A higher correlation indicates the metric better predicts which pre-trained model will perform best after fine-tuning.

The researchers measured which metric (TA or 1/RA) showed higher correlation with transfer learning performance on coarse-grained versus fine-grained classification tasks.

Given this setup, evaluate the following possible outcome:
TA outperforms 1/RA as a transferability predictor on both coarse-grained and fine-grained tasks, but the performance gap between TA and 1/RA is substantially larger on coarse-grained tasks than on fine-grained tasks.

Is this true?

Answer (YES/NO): NO